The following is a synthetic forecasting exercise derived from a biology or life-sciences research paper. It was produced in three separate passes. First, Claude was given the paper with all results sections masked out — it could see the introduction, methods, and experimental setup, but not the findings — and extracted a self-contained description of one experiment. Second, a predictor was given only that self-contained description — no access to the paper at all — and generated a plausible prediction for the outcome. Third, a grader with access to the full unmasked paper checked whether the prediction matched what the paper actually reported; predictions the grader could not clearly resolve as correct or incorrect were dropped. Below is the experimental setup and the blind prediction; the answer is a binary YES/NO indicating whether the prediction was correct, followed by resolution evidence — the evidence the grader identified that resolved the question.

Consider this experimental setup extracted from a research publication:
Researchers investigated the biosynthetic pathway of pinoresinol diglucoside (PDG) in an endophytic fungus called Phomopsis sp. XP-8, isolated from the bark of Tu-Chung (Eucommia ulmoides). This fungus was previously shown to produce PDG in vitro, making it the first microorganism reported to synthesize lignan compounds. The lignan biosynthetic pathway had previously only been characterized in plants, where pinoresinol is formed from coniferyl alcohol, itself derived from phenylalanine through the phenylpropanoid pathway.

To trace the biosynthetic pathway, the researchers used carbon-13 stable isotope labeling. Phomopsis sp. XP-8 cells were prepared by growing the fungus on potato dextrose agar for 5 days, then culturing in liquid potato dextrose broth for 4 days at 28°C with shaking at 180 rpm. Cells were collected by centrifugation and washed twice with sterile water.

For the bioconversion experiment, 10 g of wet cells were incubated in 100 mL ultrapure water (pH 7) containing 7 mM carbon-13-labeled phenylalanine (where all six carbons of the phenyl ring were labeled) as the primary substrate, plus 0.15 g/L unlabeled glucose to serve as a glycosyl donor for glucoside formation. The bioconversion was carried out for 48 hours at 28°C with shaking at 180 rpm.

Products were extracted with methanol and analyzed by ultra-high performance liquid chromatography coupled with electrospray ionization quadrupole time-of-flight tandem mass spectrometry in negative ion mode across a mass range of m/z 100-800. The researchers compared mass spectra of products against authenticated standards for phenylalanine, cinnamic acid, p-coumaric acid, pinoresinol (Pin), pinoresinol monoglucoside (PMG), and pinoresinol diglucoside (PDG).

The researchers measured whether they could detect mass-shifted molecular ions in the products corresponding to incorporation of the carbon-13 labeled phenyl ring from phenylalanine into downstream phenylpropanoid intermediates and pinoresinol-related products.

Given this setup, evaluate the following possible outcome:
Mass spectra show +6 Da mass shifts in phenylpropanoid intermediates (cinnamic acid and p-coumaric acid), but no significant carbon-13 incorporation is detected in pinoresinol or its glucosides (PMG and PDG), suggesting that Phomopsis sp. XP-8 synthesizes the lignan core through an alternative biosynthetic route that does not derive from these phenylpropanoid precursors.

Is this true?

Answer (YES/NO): NO